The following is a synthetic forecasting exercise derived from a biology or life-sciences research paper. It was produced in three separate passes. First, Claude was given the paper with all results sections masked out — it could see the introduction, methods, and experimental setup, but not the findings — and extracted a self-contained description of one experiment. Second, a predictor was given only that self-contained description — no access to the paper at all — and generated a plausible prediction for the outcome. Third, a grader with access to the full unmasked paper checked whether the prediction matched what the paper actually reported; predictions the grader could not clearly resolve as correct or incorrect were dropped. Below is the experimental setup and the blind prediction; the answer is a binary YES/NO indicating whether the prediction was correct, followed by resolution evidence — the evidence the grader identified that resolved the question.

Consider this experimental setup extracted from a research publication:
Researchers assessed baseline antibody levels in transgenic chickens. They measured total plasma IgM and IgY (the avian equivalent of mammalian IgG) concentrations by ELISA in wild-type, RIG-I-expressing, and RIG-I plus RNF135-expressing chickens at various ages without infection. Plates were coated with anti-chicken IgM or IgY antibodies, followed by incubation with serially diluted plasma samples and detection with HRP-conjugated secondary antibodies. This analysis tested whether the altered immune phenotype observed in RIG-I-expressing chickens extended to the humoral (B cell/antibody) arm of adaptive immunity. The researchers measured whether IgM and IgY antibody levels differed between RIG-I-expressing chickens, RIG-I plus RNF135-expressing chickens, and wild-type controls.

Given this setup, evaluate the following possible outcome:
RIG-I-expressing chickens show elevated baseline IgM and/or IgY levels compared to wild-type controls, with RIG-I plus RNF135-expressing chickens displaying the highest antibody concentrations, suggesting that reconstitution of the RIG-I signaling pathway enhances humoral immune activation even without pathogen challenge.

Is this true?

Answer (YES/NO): NO